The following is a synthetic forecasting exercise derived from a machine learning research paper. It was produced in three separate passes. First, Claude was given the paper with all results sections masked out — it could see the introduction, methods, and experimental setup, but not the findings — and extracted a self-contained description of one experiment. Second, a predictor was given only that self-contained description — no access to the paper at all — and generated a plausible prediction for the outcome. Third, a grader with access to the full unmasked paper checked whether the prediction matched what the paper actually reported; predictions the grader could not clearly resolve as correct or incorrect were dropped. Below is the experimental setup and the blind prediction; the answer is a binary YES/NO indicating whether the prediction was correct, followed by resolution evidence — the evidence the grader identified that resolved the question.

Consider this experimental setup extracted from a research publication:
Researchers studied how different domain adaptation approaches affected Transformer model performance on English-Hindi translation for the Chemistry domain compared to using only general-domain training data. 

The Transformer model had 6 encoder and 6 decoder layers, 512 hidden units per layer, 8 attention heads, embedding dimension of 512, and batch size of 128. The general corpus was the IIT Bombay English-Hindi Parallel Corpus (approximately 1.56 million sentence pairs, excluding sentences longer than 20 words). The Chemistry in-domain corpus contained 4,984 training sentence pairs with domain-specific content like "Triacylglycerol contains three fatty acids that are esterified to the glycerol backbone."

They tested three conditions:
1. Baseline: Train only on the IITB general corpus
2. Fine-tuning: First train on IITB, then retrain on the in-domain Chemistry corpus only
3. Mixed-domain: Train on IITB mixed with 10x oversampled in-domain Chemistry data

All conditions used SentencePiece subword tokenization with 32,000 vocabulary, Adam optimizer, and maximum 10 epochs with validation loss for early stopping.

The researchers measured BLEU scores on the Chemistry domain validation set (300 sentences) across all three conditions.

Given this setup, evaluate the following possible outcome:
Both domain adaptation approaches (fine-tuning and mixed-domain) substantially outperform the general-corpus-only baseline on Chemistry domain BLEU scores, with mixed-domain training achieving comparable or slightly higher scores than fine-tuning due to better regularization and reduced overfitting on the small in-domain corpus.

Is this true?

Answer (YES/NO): NO